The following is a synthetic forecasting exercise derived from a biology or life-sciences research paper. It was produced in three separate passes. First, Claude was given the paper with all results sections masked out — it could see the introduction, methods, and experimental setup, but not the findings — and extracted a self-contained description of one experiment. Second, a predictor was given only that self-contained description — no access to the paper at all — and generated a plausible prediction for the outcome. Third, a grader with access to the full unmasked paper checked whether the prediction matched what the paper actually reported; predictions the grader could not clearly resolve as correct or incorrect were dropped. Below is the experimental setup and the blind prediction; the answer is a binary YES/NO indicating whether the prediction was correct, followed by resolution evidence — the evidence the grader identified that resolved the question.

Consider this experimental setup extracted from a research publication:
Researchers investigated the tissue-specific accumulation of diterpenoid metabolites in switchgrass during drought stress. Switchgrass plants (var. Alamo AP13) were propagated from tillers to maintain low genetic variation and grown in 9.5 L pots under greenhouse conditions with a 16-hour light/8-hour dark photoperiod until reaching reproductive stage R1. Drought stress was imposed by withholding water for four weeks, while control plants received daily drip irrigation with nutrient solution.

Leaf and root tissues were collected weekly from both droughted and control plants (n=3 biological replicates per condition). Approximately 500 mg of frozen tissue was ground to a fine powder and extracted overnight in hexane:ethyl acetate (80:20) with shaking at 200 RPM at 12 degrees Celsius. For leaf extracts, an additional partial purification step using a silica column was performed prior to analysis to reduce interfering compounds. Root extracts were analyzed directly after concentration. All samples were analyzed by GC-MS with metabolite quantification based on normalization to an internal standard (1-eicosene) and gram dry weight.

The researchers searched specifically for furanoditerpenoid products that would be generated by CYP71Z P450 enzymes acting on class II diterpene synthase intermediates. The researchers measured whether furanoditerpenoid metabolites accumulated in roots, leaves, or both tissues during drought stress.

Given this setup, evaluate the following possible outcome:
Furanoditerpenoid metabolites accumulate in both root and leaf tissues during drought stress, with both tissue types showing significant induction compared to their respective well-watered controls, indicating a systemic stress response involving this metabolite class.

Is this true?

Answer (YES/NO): NO